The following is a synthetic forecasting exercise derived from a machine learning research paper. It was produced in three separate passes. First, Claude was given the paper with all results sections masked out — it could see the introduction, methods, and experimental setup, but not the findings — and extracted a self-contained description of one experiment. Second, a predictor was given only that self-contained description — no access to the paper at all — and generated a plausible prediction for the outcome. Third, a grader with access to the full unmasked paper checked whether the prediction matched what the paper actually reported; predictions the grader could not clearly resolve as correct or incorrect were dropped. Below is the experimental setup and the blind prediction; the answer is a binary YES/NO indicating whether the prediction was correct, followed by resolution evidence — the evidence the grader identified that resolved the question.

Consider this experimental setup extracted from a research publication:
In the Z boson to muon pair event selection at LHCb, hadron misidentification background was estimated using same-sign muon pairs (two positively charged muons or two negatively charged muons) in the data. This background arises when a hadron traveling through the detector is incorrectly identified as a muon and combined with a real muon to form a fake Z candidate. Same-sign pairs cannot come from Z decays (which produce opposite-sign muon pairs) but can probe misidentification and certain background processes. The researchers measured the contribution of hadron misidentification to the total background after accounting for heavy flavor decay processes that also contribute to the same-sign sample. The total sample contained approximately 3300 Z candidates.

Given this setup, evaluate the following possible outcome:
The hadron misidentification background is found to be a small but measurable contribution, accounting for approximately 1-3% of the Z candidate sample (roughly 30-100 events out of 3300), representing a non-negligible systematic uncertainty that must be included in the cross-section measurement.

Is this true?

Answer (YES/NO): NO